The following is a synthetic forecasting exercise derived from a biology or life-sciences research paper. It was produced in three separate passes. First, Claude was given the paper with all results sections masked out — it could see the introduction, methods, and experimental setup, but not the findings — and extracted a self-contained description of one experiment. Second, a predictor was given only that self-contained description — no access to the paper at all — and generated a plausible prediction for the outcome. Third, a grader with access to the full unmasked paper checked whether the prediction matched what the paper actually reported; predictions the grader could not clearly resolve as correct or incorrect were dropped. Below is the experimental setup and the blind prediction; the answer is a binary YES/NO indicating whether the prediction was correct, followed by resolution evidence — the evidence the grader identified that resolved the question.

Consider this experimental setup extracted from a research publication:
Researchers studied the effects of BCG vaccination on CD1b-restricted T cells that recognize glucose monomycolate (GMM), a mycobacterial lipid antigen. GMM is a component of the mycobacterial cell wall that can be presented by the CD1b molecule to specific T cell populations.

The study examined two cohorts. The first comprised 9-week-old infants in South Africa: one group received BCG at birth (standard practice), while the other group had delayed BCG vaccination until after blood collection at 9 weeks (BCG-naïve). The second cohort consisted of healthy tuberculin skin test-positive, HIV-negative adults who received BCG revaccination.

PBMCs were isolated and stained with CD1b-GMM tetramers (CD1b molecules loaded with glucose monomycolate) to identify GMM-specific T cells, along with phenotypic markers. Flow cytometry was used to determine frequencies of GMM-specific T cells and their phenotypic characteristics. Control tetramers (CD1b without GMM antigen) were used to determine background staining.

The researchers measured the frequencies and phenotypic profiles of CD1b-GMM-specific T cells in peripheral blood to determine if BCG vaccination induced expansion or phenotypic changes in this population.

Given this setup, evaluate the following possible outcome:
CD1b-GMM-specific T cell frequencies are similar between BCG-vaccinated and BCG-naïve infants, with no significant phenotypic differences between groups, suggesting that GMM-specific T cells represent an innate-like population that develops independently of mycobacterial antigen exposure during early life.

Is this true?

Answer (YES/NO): YES